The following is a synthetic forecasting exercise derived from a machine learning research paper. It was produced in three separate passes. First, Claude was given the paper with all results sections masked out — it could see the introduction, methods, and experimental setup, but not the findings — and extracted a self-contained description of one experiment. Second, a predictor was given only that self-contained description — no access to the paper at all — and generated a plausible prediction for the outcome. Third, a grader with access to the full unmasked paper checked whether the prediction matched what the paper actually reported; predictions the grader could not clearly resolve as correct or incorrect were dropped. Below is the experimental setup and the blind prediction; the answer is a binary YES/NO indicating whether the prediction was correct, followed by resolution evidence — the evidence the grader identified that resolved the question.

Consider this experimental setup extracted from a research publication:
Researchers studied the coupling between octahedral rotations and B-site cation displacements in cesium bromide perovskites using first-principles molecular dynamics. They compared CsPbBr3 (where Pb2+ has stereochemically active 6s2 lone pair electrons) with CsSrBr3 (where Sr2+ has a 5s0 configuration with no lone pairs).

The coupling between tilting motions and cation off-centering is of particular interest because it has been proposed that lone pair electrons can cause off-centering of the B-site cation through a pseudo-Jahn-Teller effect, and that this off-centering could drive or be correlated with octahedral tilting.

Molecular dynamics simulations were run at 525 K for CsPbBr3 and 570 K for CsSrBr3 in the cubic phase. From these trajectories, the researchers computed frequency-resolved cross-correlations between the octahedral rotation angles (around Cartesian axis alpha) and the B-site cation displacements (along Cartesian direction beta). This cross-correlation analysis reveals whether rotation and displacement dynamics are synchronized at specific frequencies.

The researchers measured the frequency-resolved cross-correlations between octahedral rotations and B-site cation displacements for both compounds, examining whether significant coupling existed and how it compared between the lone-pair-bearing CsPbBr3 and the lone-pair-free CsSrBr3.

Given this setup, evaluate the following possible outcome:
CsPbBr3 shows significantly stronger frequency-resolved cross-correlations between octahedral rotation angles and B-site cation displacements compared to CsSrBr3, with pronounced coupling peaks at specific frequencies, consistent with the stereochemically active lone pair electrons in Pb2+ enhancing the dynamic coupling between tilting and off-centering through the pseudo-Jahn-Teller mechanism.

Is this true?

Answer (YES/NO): YES